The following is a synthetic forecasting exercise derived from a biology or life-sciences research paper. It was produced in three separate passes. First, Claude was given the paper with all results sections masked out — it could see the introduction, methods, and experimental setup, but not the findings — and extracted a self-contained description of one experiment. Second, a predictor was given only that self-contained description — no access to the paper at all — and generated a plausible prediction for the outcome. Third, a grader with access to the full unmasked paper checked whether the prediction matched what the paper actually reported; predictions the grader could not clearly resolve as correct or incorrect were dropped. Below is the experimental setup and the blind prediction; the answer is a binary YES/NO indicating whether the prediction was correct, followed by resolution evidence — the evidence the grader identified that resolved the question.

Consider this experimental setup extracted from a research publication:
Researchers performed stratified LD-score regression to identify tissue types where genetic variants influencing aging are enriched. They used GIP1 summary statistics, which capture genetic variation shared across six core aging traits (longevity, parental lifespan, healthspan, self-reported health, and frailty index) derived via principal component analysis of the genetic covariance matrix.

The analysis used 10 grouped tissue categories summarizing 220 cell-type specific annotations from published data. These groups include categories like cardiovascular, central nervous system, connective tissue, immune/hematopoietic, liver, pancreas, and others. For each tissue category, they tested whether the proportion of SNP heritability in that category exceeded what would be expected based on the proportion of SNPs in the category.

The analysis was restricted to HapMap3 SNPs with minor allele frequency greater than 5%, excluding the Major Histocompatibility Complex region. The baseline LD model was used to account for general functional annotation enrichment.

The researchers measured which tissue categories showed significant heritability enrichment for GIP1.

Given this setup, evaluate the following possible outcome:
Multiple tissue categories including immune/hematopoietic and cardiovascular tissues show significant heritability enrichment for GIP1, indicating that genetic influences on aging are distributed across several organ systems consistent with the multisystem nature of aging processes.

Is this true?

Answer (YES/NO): NO